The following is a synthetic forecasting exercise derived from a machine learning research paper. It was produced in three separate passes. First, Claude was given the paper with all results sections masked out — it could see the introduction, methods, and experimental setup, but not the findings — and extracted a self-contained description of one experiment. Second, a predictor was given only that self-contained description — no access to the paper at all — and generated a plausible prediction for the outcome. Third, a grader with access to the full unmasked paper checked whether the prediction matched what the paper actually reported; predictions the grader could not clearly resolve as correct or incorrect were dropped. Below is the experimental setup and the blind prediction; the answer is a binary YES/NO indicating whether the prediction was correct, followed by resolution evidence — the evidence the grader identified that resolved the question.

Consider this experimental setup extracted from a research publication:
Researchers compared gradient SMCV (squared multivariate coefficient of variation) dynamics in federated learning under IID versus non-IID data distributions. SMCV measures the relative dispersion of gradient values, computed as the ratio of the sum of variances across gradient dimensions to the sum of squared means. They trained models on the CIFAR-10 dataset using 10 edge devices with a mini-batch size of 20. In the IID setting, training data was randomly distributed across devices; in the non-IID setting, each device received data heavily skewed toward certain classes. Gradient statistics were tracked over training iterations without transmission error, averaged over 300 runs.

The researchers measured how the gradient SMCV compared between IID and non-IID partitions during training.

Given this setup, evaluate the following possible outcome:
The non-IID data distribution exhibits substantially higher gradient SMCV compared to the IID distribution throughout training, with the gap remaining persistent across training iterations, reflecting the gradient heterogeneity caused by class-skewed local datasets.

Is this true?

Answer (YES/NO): YES